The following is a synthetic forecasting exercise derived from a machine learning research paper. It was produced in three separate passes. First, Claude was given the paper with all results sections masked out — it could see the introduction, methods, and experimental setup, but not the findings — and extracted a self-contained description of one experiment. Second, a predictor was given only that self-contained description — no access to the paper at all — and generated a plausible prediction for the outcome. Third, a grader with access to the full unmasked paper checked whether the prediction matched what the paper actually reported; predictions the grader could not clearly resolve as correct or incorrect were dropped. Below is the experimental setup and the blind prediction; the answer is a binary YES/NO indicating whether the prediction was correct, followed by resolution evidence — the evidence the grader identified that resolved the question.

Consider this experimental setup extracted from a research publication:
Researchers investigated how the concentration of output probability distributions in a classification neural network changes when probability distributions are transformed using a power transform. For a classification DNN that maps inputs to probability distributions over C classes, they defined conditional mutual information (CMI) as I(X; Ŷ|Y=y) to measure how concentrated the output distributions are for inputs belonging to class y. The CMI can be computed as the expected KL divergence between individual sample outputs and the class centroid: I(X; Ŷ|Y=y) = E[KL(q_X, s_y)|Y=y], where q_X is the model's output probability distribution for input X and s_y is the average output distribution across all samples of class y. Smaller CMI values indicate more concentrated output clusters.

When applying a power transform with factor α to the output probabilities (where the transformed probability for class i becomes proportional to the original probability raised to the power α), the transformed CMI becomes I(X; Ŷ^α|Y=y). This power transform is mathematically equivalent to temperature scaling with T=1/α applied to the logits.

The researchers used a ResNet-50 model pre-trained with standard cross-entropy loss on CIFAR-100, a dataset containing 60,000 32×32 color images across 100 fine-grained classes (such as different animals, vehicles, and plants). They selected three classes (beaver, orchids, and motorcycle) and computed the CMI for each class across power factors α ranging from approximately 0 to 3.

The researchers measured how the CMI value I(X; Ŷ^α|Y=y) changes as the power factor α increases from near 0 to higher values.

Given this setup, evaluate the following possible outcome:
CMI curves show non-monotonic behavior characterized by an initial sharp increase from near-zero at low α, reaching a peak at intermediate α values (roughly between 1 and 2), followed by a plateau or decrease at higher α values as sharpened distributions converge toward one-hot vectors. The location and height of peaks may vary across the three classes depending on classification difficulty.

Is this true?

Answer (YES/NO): NO